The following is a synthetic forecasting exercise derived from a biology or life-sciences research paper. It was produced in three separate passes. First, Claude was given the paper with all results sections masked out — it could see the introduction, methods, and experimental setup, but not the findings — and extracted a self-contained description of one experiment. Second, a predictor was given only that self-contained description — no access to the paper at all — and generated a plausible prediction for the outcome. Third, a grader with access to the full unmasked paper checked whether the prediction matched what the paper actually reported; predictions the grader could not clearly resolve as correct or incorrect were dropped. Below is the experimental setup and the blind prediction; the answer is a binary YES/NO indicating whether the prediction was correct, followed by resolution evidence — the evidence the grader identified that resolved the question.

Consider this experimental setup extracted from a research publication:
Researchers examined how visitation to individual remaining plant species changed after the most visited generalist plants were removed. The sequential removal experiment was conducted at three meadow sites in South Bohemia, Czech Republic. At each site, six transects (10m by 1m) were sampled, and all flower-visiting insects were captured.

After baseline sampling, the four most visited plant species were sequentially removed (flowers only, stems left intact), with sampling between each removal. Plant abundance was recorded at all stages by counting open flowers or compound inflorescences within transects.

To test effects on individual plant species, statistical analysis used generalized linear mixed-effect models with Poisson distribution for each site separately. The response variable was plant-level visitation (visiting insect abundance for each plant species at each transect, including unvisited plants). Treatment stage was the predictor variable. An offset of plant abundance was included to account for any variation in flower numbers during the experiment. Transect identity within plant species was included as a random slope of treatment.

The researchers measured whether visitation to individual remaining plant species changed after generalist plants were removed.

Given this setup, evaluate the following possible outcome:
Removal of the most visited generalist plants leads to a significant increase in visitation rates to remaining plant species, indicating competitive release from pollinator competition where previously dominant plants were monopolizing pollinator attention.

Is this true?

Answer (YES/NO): NO